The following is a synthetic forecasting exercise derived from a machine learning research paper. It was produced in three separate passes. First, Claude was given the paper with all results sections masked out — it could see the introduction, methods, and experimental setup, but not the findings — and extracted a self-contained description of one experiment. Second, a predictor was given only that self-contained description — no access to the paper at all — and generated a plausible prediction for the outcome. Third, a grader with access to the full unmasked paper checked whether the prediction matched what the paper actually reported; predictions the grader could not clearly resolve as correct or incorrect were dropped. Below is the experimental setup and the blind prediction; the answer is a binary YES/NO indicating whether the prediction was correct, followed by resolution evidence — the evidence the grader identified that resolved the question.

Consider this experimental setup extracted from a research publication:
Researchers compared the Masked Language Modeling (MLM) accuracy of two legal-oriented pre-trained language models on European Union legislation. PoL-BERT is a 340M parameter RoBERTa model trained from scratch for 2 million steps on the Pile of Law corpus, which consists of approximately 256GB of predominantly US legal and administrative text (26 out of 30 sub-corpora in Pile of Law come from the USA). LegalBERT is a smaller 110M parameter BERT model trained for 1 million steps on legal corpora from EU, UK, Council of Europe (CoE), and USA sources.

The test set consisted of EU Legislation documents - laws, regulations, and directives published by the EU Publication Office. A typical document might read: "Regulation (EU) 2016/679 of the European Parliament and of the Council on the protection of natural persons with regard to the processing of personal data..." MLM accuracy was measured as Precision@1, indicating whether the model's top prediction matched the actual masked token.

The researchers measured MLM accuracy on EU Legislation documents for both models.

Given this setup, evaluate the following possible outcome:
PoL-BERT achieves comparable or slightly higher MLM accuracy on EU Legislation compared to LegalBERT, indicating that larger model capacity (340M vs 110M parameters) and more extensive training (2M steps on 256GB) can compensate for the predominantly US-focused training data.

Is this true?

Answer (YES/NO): NO